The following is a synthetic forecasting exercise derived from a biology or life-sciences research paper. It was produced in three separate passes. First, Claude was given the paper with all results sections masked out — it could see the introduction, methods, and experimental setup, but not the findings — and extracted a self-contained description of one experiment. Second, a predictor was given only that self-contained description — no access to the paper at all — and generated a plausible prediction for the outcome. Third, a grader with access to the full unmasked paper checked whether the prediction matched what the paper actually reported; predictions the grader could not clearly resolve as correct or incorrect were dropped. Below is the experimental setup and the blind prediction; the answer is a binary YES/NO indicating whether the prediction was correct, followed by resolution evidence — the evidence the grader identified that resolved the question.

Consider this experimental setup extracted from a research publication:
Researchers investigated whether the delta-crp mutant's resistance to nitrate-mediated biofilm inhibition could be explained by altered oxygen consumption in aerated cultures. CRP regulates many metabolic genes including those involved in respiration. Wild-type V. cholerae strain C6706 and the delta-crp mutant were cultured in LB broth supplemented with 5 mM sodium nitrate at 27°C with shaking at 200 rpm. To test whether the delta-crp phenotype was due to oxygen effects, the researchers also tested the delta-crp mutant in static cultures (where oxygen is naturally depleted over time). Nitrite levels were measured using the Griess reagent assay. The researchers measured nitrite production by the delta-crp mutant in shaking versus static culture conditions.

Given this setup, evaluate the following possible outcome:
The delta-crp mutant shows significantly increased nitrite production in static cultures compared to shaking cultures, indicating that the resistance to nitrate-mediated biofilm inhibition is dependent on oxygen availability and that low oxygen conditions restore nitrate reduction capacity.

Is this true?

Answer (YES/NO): YES